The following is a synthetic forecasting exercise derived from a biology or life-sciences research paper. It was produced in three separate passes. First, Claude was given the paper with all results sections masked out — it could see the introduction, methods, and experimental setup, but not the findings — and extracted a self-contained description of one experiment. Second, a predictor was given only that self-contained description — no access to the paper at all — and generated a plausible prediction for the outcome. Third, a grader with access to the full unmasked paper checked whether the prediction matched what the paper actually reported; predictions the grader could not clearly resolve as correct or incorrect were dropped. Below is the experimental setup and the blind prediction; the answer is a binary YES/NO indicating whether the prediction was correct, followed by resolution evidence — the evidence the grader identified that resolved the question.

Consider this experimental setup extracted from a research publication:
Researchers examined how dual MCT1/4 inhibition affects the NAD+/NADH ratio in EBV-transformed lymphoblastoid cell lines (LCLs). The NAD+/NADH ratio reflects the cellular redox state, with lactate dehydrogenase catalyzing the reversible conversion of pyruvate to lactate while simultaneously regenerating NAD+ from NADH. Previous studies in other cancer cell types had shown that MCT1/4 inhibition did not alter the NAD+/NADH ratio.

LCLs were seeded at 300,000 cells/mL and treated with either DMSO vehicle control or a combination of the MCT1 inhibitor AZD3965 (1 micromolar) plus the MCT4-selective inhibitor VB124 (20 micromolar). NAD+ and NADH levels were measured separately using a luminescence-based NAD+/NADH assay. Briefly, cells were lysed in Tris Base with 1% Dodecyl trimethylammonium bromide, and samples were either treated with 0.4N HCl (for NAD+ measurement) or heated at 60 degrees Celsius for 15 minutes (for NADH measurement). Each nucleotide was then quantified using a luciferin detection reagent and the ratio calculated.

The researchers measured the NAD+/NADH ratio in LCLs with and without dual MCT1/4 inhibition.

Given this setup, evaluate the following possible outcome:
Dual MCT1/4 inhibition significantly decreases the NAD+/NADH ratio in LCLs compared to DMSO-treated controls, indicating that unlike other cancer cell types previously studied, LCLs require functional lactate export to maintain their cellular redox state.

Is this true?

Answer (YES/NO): YES